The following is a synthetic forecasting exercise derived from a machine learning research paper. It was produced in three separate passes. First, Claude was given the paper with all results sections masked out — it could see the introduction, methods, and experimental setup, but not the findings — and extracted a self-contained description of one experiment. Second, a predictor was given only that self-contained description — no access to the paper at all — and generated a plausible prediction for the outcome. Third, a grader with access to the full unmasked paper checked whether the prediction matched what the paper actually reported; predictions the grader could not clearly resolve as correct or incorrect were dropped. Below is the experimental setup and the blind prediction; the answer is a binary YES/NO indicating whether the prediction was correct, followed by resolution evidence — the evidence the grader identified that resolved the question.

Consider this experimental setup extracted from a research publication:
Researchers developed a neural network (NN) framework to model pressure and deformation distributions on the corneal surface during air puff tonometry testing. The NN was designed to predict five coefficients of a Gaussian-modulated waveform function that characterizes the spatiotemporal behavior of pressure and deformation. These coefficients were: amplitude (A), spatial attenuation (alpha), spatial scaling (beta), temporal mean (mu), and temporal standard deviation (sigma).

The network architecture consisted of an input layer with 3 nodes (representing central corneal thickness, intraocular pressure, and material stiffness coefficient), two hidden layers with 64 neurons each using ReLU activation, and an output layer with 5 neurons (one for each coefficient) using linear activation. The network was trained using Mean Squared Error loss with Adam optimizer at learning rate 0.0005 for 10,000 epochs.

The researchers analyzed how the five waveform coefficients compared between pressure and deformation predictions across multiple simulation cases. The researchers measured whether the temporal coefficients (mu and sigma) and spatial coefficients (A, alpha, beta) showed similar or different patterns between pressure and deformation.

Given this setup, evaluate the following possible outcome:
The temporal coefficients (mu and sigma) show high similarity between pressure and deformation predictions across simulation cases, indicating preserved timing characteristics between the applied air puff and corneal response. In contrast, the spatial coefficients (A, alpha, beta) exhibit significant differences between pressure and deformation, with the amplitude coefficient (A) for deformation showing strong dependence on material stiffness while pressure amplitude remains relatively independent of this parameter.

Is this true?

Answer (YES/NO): NO